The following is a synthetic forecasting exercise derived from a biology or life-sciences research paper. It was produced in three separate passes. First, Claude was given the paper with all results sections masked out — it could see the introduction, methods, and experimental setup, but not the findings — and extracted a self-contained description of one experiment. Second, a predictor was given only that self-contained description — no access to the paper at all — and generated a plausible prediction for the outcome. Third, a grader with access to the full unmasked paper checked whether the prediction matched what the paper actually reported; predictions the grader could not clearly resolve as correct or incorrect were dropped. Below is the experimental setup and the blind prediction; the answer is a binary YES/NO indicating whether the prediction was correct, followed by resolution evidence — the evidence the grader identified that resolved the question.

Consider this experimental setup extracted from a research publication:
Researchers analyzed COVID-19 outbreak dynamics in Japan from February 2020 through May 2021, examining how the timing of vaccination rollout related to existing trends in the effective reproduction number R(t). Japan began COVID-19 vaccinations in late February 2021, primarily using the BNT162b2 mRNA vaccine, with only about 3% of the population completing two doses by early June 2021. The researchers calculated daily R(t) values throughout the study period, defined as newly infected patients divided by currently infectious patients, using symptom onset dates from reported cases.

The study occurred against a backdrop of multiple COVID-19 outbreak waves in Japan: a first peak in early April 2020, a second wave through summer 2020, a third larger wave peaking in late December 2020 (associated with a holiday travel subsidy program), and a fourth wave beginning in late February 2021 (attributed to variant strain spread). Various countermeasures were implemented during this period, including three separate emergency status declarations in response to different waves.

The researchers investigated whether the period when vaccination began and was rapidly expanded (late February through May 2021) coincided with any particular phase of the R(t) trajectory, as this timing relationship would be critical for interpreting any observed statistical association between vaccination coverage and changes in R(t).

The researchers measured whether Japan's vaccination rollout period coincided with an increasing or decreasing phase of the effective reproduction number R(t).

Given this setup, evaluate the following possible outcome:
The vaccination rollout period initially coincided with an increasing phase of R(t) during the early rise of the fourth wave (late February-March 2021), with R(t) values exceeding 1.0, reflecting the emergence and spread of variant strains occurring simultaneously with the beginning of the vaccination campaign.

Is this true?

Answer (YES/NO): NO